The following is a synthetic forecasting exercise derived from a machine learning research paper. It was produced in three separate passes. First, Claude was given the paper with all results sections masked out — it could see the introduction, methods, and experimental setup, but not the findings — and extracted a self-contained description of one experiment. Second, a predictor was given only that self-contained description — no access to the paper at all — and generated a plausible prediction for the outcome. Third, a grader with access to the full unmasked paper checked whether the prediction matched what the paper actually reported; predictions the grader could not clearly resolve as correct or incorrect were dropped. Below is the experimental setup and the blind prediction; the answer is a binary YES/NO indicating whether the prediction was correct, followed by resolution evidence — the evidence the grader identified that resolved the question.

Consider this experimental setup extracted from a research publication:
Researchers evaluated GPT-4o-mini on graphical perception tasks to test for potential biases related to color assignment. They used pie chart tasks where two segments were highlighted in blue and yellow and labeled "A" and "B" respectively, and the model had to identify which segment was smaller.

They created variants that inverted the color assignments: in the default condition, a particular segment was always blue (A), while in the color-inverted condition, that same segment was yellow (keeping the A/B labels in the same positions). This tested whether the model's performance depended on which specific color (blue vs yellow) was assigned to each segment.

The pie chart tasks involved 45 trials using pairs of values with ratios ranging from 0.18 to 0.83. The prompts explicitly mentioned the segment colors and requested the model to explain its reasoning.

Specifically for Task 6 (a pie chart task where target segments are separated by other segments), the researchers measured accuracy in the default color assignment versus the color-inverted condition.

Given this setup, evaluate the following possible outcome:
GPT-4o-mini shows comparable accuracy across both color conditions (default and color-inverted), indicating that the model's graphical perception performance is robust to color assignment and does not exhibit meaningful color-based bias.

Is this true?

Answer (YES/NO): NO